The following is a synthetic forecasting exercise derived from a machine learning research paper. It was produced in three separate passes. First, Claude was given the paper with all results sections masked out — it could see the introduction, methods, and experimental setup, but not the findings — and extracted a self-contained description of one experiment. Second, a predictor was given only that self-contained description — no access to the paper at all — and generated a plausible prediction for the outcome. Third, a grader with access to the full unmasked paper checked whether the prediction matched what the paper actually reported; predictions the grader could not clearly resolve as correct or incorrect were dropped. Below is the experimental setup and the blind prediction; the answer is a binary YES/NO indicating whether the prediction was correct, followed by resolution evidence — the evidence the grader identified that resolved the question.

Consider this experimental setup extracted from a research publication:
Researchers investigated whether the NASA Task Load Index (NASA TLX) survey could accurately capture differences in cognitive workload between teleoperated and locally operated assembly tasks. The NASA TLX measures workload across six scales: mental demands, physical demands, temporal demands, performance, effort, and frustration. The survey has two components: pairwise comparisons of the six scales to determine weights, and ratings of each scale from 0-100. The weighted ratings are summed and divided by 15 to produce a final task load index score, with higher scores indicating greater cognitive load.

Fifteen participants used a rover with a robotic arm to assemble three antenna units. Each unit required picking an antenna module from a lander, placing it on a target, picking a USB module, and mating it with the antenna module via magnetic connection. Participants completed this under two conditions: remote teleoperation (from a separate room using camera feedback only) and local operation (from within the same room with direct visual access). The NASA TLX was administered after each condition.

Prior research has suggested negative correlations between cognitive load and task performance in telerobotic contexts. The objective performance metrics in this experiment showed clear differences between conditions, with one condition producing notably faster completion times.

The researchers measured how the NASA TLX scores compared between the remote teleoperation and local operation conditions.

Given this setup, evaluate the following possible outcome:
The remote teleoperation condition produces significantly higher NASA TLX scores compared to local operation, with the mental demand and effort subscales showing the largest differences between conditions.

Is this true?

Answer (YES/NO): NO